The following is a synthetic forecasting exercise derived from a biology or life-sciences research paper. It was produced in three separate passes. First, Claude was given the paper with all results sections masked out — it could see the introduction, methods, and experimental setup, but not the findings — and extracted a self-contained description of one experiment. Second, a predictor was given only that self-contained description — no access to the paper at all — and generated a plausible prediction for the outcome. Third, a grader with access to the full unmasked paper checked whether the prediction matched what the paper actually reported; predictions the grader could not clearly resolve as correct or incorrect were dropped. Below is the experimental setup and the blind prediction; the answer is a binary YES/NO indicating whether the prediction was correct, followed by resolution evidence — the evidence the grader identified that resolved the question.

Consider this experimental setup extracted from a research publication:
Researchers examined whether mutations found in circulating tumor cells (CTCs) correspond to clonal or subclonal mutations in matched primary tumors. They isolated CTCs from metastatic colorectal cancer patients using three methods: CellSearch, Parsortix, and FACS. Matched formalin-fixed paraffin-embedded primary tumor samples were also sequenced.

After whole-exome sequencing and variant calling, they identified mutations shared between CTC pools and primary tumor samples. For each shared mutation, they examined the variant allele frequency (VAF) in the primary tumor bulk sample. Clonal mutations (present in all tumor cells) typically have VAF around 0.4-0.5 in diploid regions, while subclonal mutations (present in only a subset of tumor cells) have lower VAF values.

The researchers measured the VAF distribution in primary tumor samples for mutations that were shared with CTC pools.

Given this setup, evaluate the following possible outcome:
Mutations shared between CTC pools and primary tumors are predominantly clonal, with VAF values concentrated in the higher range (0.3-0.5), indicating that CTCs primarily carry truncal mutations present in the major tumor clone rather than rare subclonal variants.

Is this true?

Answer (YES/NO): NO